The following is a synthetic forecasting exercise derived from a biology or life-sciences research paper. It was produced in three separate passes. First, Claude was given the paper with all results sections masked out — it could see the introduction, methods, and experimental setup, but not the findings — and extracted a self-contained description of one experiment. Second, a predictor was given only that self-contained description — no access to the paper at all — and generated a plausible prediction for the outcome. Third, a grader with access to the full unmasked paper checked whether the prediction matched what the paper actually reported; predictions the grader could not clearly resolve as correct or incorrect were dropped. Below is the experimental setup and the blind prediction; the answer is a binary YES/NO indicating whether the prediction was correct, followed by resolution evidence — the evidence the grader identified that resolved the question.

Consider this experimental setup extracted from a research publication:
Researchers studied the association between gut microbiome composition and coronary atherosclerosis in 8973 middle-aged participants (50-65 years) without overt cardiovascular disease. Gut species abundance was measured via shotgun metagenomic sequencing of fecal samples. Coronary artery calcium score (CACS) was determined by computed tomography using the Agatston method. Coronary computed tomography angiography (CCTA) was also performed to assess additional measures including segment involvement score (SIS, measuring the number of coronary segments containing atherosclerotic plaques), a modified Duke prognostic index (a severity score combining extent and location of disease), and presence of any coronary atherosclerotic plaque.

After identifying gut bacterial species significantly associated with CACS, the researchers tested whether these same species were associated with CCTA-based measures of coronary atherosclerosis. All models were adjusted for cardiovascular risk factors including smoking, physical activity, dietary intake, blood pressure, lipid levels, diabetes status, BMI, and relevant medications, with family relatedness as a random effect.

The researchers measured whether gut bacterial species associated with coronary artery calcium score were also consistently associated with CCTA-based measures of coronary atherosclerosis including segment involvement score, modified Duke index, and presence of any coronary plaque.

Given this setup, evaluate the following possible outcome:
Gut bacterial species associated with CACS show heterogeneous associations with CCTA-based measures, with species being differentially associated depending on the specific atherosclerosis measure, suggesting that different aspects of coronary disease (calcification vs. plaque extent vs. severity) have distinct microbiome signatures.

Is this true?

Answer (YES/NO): NO